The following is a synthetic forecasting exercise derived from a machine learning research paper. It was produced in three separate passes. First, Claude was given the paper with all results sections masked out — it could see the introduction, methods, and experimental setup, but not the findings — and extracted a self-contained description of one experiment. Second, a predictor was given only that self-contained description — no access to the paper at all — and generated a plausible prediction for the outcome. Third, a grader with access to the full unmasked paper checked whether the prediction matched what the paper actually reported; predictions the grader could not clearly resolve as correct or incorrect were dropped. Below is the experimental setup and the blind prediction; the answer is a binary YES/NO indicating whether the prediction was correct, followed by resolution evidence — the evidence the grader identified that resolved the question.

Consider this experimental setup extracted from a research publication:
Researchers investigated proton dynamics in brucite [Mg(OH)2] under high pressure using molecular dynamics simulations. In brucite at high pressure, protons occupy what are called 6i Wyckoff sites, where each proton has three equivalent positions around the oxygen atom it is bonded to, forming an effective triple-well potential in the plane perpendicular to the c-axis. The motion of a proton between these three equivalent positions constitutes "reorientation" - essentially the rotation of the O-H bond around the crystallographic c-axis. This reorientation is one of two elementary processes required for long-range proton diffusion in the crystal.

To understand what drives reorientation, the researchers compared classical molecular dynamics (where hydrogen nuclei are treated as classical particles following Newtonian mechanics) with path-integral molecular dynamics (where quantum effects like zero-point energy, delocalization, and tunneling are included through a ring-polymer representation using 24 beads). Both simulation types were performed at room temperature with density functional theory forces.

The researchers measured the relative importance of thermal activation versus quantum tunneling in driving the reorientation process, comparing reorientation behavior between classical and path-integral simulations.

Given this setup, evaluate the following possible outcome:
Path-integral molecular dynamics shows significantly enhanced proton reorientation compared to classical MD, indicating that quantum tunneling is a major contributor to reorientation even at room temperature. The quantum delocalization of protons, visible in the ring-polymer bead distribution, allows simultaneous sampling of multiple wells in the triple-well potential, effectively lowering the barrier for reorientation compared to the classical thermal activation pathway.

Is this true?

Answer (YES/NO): NO